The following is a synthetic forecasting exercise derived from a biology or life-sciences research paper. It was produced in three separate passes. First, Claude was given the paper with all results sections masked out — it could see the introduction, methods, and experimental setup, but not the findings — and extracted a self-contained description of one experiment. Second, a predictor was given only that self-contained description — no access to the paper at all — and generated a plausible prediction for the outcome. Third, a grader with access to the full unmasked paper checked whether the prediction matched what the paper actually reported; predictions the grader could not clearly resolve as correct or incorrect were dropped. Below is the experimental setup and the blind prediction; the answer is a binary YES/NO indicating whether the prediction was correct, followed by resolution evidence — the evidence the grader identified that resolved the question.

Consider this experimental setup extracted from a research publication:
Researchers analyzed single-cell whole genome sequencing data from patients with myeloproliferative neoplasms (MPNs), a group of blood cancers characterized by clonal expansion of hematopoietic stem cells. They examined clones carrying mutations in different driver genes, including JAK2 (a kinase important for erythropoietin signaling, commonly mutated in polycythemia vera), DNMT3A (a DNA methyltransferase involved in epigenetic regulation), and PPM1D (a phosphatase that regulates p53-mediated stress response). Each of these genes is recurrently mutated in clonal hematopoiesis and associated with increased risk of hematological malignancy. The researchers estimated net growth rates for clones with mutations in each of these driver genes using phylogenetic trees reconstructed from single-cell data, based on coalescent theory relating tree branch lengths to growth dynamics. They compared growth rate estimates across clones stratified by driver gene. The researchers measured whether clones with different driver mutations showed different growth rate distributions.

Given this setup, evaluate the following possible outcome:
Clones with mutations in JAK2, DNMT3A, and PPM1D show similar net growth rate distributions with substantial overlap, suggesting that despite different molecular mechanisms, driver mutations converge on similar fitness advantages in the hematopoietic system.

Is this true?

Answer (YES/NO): NO